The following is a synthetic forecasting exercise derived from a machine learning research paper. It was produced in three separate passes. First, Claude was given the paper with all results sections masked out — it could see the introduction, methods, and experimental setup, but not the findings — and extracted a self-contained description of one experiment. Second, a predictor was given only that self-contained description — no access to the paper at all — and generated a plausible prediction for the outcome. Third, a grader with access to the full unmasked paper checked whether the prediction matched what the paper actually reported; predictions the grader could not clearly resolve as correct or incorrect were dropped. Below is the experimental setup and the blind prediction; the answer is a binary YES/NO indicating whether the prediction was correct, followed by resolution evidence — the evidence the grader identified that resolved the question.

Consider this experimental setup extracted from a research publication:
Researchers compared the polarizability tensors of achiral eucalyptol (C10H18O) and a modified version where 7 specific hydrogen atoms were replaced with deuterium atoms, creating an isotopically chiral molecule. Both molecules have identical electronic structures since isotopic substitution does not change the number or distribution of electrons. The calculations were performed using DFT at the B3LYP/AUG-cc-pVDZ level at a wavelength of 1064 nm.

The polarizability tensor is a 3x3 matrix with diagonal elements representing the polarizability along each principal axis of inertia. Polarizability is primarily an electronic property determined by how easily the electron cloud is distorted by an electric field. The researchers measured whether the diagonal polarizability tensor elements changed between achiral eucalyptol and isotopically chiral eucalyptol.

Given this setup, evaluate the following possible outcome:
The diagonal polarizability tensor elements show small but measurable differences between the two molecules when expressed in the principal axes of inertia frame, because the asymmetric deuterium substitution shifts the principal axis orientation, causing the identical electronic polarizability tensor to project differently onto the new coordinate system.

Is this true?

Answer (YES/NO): YES